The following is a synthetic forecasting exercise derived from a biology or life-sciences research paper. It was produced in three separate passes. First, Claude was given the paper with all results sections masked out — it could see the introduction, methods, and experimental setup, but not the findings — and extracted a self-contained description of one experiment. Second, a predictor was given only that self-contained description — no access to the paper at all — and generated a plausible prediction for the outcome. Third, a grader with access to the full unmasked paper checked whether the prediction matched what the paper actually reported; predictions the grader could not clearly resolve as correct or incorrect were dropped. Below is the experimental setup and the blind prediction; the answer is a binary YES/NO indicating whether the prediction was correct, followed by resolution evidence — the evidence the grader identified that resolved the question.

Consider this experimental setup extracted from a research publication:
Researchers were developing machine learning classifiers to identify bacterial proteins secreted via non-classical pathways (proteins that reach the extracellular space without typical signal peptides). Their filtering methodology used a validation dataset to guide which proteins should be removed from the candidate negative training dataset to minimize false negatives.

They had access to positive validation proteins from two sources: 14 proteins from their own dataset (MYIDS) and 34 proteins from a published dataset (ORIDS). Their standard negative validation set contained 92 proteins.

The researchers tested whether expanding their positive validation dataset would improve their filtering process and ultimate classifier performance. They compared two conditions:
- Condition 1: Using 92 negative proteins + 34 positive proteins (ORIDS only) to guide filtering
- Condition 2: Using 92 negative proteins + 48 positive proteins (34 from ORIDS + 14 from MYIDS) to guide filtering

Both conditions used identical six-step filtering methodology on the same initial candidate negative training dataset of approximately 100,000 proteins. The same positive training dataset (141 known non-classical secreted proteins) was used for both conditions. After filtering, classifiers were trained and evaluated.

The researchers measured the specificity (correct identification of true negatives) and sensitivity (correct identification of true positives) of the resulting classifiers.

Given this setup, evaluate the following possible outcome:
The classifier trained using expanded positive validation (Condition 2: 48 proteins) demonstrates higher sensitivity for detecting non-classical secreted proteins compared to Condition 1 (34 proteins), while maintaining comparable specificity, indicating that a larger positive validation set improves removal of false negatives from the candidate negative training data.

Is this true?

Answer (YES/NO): NO